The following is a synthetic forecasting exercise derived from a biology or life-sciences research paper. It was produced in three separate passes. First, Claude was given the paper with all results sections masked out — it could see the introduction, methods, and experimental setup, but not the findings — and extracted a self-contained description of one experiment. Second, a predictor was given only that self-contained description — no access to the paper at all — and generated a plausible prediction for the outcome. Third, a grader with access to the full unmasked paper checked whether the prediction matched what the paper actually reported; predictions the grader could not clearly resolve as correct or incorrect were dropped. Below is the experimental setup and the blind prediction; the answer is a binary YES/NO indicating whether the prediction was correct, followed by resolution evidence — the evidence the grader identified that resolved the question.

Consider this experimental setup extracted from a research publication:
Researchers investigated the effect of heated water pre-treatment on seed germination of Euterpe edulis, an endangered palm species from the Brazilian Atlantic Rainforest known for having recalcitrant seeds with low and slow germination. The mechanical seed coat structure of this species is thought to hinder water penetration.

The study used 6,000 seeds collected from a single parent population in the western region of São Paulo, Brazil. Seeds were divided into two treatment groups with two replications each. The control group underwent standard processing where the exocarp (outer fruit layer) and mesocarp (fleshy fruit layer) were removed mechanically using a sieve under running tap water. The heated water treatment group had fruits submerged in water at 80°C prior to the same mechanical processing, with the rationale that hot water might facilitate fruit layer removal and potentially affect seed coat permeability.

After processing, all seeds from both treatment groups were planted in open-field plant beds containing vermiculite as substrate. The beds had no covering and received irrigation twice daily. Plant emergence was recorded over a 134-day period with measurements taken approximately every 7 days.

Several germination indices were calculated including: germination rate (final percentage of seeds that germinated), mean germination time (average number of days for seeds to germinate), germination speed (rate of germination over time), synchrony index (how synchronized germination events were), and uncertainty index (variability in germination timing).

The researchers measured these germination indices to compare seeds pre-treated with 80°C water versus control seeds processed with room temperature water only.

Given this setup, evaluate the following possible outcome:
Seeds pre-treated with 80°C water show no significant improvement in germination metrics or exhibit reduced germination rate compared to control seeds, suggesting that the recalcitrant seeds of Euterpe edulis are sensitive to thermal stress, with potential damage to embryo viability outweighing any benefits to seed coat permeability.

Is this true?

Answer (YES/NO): NO